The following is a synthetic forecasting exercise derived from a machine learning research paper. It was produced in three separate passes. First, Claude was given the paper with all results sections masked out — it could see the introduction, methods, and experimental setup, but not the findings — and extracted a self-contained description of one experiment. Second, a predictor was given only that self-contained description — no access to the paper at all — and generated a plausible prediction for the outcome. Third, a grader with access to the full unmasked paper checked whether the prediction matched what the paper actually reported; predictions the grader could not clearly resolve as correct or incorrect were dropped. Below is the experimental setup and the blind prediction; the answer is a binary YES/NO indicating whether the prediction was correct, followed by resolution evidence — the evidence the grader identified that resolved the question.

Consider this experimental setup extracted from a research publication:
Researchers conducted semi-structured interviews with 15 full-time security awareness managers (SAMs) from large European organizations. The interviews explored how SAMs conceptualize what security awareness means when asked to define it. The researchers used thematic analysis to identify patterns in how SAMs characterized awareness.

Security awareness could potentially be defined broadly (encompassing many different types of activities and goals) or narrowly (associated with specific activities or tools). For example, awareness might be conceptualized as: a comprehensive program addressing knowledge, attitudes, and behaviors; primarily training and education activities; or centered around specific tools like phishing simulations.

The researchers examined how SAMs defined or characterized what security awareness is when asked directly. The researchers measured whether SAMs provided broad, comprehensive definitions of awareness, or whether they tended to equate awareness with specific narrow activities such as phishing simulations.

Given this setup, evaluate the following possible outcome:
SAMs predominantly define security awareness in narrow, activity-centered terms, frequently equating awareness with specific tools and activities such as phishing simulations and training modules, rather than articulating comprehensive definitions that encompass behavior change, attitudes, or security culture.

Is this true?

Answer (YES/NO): NO